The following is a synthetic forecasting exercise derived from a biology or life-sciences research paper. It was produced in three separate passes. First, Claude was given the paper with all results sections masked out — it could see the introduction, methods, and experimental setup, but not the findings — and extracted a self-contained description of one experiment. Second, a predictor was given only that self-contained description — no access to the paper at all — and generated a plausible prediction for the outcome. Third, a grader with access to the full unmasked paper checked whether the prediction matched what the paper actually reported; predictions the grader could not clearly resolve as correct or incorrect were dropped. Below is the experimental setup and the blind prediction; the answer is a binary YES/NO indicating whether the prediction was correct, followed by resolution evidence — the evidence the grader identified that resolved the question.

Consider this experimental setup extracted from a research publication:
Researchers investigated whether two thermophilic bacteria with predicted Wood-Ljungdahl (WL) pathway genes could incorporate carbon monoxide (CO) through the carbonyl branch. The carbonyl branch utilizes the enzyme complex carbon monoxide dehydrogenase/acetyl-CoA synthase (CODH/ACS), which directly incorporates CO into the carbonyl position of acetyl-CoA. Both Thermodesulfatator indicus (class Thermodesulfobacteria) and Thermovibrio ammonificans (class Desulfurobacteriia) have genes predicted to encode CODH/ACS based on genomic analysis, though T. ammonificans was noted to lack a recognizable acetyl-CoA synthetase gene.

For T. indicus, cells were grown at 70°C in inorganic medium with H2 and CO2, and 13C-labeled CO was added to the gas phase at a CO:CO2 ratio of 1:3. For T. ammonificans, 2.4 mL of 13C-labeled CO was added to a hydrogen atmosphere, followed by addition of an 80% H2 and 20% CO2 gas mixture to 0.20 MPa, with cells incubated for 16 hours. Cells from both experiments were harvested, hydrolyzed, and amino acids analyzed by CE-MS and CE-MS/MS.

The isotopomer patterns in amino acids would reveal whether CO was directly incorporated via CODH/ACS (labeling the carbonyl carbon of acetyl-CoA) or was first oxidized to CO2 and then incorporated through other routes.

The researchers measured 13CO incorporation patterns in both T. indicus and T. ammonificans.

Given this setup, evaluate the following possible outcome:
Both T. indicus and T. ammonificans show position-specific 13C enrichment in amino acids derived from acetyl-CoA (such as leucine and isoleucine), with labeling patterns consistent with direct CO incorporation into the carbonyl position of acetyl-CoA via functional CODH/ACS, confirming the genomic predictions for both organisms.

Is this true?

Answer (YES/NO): NO